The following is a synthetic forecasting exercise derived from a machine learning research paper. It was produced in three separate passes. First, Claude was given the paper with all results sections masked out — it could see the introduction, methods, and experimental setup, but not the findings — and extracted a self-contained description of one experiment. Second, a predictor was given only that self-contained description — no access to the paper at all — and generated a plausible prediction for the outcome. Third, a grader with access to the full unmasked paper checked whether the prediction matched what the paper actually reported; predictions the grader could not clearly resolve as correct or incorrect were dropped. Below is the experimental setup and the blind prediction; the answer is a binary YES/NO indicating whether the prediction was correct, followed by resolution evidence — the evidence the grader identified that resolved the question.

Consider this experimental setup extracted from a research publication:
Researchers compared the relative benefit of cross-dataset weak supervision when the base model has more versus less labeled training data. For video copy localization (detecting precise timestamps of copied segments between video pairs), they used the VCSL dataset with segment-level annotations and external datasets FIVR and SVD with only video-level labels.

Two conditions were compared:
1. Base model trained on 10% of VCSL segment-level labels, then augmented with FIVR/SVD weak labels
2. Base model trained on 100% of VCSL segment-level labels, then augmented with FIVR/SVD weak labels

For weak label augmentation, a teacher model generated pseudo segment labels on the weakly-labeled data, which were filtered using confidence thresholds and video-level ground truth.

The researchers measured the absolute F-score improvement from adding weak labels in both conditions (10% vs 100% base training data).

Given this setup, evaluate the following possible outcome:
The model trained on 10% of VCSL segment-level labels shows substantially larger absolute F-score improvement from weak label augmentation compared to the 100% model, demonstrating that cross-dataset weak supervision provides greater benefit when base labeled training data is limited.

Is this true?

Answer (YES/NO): YES